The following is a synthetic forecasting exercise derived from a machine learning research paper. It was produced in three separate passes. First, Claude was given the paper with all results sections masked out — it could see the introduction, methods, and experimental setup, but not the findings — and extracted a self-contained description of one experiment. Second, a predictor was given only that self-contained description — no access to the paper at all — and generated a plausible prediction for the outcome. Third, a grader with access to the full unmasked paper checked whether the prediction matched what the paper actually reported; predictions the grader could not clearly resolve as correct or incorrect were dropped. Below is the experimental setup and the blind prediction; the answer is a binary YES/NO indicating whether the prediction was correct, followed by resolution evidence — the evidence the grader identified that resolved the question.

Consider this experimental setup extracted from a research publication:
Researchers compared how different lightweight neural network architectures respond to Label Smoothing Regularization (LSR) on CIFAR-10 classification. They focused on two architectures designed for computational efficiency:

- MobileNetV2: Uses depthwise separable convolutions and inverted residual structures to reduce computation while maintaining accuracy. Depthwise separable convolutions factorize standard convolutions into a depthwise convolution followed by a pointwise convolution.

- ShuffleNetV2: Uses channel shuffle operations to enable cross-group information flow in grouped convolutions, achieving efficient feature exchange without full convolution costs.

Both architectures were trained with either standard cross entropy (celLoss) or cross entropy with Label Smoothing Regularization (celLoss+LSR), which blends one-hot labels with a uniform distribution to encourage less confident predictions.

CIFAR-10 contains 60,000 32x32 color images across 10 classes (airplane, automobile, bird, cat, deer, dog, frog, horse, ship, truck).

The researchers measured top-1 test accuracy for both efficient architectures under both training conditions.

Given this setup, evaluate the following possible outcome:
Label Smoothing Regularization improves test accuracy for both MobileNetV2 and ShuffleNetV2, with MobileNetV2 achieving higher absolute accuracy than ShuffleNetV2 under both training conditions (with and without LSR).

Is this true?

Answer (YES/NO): NO